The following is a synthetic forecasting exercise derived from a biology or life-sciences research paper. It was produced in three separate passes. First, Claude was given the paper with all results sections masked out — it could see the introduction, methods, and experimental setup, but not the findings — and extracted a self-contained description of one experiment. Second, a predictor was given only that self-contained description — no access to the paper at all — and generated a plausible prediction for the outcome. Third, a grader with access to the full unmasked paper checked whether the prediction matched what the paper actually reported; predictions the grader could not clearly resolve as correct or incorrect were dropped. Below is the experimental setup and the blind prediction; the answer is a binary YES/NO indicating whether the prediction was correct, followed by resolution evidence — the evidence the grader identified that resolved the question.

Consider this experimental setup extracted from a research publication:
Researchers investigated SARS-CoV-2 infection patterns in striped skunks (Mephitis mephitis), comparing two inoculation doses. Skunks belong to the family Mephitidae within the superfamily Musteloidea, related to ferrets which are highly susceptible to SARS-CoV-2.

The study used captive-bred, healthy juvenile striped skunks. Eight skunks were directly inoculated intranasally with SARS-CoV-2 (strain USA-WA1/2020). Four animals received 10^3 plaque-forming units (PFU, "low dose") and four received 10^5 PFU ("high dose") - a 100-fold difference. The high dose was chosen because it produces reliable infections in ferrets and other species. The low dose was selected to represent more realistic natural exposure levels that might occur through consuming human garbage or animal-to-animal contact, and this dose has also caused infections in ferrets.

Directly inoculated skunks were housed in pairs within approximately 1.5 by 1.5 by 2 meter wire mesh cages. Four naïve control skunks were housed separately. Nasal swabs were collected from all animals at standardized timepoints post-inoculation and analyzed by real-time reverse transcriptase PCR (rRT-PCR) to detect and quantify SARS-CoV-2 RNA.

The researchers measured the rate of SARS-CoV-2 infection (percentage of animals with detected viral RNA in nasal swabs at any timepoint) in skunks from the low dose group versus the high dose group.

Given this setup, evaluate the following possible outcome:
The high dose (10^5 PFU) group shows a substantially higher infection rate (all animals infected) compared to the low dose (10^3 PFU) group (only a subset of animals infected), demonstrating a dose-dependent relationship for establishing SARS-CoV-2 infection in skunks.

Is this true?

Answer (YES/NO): NO